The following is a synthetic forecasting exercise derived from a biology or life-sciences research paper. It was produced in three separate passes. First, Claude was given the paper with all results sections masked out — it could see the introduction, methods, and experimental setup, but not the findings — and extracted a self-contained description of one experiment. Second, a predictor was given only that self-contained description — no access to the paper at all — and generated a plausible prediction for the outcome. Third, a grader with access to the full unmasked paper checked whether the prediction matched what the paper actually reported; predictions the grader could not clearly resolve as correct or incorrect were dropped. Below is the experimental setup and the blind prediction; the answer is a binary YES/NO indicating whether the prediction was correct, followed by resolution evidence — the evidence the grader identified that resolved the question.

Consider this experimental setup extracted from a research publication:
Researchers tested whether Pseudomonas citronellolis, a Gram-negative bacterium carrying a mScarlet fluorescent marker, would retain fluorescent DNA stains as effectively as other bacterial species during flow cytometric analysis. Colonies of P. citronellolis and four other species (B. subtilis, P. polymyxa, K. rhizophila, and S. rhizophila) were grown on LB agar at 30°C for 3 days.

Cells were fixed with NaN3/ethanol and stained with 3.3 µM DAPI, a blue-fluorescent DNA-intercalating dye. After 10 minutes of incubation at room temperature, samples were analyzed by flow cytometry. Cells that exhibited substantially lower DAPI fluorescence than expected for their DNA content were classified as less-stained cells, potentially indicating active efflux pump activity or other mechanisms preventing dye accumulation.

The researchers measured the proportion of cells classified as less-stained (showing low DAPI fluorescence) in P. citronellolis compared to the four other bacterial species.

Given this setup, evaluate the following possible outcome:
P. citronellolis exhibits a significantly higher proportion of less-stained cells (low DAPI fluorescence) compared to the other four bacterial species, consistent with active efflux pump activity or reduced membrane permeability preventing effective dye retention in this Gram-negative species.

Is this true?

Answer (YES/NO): YES